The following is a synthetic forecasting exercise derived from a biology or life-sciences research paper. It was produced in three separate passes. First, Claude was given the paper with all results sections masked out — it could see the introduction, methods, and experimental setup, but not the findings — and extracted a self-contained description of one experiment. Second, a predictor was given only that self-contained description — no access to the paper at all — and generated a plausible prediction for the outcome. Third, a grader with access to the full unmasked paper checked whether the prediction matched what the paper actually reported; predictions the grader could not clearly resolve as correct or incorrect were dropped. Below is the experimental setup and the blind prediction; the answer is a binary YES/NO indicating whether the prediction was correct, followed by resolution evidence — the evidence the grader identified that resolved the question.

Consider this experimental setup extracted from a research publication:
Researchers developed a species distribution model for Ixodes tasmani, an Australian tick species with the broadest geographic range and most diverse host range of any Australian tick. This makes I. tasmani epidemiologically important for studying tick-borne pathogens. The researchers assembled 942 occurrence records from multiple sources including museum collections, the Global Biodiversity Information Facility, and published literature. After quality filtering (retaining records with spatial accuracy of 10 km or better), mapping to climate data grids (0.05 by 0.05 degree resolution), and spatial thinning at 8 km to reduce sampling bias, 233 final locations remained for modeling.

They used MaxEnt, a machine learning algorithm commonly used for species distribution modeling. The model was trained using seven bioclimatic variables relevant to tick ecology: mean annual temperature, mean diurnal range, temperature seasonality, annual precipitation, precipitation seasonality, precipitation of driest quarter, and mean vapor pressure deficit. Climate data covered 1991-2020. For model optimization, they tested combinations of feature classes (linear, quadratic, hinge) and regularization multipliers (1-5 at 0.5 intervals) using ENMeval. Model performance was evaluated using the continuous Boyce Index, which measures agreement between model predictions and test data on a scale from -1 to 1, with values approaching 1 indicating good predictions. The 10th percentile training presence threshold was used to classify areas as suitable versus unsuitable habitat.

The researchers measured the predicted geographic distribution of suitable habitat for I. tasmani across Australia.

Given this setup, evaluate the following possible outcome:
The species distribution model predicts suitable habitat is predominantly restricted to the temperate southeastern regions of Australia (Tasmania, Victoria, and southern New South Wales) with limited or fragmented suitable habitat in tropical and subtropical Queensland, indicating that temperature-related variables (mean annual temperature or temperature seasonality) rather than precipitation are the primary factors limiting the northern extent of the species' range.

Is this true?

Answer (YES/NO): NO